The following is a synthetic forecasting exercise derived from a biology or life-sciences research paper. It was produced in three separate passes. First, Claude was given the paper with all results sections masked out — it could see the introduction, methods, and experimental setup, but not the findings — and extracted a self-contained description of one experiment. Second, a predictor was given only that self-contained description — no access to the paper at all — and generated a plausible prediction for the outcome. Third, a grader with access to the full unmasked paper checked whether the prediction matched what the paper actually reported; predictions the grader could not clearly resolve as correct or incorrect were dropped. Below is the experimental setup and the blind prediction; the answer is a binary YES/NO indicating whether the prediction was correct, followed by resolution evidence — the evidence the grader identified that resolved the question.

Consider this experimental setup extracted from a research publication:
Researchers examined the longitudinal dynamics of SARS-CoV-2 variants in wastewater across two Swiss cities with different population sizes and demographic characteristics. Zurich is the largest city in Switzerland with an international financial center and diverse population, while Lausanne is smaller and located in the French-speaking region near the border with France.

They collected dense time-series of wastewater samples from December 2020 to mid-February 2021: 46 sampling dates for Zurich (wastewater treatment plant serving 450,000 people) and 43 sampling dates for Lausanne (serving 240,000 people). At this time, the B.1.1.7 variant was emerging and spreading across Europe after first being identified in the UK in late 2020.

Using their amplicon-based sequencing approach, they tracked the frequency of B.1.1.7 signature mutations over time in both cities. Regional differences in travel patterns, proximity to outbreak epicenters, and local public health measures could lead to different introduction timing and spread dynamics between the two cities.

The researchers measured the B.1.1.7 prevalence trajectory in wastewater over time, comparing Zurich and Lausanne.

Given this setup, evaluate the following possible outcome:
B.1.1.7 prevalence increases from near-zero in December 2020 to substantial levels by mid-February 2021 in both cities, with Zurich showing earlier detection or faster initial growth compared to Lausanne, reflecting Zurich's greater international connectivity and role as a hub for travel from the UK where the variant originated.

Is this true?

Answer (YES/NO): NO